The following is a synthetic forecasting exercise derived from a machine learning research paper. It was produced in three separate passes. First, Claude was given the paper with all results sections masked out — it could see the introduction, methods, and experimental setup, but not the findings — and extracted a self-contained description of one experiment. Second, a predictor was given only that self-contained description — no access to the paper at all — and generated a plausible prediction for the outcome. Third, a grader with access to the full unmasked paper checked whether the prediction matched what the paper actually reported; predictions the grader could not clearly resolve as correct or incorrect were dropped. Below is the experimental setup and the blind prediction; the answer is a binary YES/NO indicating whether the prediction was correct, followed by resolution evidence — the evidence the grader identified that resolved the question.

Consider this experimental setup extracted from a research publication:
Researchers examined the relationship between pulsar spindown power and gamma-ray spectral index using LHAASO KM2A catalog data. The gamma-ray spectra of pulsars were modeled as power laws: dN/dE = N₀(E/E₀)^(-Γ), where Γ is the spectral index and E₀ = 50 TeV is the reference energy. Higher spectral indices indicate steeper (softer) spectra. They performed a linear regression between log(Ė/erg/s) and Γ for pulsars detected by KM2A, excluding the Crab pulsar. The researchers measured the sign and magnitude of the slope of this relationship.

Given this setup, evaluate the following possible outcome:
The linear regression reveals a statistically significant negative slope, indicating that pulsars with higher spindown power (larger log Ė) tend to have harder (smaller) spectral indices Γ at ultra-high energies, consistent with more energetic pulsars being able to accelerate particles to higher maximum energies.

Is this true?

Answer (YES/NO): YES